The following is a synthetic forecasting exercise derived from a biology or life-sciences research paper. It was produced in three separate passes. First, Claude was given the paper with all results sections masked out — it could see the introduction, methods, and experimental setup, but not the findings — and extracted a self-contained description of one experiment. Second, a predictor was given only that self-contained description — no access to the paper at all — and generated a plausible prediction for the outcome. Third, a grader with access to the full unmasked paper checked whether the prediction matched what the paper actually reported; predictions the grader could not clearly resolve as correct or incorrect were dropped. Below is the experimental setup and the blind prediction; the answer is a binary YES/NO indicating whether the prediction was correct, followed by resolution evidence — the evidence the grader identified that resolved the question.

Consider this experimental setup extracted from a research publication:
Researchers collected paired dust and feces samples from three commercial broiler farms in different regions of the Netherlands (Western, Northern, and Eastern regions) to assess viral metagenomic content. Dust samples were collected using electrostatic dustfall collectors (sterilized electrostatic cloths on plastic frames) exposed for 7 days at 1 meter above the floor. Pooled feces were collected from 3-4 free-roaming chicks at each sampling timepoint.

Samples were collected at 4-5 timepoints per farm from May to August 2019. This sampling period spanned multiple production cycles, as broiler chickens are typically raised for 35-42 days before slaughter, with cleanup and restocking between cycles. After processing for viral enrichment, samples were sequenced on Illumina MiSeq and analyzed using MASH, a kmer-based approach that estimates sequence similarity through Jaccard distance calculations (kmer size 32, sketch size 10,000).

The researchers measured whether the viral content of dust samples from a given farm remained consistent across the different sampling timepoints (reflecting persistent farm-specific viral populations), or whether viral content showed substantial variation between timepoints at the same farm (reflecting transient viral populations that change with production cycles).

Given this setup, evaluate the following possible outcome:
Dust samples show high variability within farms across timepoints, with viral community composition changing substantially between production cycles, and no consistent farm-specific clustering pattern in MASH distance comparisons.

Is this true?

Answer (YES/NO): NO